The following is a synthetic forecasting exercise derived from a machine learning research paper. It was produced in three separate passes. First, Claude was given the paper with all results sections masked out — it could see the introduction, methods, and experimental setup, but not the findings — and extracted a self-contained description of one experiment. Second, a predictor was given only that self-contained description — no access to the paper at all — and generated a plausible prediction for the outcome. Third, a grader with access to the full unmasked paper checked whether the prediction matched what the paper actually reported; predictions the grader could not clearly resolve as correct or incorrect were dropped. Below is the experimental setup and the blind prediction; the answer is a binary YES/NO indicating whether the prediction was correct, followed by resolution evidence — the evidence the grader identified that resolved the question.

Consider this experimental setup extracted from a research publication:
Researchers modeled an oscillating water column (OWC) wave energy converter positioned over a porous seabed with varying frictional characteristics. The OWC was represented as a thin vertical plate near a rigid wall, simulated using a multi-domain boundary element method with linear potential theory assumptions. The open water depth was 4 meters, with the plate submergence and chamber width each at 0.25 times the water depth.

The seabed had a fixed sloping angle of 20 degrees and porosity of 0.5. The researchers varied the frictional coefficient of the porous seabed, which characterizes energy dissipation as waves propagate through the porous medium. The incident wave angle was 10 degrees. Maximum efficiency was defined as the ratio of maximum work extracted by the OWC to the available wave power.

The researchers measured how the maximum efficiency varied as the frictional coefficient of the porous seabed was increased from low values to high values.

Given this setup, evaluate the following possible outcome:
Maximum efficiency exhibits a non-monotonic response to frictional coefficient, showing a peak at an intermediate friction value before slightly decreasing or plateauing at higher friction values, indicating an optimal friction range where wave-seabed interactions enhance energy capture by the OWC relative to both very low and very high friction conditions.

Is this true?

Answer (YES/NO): NO